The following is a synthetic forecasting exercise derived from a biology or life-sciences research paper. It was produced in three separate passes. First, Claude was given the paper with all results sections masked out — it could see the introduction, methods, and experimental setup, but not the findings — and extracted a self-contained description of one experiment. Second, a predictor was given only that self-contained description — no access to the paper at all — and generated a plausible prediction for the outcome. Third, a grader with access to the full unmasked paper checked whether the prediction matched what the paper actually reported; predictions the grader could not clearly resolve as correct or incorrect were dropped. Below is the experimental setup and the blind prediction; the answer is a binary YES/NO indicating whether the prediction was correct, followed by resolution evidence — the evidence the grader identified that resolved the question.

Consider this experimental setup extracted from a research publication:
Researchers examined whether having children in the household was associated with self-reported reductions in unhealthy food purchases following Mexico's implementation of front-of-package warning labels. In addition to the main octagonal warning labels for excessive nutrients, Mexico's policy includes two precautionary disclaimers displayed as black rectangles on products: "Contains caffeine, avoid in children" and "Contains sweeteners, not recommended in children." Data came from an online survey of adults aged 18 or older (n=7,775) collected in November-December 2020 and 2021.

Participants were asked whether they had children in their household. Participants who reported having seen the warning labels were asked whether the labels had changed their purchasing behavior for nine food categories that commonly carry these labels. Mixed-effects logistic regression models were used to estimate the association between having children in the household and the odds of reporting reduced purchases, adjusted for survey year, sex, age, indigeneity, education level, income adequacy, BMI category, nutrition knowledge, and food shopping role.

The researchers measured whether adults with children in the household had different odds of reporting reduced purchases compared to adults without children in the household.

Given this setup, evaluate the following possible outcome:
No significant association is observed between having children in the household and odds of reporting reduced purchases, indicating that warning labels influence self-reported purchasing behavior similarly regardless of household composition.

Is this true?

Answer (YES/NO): NO